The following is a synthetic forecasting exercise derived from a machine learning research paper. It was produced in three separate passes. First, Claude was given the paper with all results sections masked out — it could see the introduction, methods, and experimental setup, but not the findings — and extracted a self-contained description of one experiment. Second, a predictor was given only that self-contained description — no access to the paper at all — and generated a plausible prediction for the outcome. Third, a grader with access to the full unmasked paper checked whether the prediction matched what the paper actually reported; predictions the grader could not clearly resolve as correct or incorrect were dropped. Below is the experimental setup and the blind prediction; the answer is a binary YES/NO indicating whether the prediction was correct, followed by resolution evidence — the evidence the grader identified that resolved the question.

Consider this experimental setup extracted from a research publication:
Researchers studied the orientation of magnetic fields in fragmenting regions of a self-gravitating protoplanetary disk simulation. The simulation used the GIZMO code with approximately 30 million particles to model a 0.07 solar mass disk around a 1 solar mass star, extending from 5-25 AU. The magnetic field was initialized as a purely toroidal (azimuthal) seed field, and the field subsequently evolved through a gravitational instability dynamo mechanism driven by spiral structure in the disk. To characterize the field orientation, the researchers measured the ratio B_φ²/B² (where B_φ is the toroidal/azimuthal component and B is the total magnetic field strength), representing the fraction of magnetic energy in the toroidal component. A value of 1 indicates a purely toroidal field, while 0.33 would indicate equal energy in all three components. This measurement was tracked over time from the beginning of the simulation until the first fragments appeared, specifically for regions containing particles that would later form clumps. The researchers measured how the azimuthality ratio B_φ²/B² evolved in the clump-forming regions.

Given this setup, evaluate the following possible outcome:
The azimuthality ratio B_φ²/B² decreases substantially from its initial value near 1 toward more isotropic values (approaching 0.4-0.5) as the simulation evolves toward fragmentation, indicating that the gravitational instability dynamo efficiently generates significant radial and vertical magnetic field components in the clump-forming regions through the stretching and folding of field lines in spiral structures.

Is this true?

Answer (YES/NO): NO